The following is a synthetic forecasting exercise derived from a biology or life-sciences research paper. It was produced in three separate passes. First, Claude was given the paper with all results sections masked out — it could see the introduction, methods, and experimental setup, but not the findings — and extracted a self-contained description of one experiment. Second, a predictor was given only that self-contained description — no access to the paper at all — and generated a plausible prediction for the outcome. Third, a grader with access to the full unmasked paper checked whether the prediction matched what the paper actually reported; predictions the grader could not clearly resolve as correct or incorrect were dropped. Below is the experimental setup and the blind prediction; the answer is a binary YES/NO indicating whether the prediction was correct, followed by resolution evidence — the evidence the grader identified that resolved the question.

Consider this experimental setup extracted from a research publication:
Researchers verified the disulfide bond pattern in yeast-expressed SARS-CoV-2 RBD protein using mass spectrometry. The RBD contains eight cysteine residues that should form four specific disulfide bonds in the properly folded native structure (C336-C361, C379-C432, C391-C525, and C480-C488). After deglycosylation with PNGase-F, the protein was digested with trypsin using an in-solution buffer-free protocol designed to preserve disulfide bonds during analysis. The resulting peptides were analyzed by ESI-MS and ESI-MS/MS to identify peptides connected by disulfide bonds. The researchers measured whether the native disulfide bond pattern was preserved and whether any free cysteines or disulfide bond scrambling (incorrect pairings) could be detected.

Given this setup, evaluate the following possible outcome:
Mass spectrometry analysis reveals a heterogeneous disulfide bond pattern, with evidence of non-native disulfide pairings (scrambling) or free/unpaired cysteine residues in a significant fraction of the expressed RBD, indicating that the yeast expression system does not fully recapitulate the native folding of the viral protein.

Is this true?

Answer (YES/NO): NO